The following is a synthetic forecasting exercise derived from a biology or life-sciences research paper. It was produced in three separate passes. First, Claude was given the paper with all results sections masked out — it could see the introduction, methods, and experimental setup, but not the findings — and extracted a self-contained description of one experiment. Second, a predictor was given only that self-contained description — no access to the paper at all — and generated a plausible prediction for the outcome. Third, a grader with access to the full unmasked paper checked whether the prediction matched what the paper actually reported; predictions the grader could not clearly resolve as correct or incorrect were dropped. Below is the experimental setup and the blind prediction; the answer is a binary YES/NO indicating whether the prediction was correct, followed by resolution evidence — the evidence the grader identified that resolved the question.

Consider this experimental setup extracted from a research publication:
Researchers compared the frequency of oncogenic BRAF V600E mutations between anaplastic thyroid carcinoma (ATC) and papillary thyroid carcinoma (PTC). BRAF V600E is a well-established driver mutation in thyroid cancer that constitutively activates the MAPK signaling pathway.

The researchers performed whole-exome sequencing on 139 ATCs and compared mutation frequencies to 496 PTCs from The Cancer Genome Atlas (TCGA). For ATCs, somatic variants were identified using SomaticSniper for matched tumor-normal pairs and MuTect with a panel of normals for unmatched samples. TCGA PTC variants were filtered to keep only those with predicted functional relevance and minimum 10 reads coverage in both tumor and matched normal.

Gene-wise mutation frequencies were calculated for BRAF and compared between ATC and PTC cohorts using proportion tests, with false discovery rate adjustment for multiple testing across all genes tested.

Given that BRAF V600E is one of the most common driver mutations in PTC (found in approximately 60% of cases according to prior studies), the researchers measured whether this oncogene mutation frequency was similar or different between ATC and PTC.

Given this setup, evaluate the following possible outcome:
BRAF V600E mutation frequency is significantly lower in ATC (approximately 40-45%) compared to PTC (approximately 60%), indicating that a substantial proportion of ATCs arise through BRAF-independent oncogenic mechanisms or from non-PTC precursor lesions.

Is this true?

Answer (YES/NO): NO